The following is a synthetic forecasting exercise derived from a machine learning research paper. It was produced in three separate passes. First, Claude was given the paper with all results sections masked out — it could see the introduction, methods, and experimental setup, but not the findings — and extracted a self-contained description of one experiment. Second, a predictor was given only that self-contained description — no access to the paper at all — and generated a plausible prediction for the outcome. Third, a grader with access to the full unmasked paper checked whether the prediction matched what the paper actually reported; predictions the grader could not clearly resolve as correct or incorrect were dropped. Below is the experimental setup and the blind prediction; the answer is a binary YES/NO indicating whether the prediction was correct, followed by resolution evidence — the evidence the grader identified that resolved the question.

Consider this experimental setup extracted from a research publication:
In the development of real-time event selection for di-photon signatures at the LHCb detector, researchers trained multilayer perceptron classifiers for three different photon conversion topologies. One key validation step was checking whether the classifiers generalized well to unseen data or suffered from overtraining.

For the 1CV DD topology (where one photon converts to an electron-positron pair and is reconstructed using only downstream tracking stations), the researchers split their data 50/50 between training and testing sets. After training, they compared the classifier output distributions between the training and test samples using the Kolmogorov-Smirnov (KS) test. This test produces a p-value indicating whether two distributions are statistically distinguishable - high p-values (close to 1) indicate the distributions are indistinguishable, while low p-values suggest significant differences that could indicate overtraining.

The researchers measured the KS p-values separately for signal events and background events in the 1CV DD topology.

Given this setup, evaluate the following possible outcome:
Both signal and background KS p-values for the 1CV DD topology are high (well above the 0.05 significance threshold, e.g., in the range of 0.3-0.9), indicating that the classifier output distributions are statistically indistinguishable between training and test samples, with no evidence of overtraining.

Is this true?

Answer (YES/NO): NO